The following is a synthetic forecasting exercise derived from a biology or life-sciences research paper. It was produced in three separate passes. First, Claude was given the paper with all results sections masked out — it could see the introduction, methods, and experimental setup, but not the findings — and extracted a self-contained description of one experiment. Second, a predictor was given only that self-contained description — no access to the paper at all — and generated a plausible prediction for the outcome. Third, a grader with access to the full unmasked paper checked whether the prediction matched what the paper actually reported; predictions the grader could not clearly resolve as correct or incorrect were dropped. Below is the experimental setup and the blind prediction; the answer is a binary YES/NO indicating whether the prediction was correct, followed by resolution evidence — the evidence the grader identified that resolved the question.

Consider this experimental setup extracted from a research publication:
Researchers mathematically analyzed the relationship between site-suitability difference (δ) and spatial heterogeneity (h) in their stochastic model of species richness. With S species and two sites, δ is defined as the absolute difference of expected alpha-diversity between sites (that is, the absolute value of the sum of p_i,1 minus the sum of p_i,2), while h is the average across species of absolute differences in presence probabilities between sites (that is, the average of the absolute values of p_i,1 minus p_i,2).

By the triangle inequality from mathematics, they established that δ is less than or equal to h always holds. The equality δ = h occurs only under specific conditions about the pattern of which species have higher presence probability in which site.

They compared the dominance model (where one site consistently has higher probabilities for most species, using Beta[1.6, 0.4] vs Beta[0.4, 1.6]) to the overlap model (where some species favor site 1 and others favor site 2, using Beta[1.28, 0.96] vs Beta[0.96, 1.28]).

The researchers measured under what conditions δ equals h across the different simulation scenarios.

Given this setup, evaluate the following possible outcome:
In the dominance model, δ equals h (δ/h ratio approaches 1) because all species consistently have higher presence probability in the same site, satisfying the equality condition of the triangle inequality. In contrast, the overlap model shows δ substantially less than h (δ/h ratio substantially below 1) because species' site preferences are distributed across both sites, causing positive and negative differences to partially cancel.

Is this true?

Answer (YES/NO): YES